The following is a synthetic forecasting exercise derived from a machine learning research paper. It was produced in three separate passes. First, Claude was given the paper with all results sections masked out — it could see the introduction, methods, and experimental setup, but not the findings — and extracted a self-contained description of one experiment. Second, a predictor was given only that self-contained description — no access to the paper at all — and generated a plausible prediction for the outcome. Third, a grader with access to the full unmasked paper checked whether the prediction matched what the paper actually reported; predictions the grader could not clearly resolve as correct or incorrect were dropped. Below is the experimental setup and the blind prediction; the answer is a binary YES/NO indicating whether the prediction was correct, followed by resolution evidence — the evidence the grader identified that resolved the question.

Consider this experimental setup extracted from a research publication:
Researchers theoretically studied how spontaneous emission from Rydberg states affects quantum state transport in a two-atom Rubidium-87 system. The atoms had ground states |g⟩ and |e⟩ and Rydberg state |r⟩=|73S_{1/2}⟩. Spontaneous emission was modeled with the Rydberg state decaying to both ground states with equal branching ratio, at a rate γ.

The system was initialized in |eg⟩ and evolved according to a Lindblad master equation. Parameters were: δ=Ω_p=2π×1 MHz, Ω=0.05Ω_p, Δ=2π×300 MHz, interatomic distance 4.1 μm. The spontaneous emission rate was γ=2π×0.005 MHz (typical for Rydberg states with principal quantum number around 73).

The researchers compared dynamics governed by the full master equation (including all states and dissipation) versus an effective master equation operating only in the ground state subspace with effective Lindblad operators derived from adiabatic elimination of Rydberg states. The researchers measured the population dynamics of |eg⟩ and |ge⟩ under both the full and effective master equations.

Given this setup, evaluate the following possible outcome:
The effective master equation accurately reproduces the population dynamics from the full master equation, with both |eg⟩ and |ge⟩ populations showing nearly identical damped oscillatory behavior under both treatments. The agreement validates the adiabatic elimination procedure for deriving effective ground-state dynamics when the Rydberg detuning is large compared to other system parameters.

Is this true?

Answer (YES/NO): YES